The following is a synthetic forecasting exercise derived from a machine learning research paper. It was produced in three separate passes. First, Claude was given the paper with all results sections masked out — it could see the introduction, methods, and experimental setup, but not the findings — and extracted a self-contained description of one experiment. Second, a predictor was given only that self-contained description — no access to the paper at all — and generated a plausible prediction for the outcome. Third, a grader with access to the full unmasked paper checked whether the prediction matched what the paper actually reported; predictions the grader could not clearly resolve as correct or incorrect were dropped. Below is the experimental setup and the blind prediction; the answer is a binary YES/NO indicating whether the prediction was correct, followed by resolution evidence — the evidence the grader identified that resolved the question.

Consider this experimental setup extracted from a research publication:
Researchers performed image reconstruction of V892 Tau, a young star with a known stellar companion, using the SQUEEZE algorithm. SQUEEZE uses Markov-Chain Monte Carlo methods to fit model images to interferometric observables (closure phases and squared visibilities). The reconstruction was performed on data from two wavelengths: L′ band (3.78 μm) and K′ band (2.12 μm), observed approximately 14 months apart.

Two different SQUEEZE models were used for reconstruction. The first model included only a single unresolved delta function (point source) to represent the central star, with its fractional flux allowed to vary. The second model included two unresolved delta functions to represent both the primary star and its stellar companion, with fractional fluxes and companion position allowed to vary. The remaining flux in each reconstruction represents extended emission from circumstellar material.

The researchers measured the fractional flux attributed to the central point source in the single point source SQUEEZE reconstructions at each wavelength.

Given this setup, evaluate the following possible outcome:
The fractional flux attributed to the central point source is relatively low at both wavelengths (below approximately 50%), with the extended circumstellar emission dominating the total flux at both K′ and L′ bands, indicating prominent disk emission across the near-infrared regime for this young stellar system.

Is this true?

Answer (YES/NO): NO